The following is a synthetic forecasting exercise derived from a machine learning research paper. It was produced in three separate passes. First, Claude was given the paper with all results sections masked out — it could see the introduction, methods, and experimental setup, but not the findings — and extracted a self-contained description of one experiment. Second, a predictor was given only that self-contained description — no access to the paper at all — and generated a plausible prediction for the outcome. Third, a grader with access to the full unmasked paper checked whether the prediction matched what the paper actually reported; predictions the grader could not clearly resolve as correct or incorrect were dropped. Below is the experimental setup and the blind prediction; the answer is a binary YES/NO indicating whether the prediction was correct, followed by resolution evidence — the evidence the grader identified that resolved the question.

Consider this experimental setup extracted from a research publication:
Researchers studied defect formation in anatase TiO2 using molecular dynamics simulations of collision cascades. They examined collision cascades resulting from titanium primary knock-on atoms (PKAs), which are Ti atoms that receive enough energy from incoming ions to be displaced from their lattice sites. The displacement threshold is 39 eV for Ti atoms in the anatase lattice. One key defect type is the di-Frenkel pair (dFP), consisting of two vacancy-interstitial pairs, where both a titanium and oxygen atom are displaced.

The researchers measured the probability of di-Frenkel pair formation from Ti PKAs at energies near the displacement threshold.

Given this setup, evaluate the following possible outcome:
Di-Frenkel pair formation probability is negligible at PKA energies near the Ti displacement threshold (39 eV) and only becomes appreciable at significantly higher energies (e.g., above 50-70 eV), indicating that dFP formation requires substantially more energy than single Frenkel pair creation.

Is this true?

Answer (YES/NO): NO